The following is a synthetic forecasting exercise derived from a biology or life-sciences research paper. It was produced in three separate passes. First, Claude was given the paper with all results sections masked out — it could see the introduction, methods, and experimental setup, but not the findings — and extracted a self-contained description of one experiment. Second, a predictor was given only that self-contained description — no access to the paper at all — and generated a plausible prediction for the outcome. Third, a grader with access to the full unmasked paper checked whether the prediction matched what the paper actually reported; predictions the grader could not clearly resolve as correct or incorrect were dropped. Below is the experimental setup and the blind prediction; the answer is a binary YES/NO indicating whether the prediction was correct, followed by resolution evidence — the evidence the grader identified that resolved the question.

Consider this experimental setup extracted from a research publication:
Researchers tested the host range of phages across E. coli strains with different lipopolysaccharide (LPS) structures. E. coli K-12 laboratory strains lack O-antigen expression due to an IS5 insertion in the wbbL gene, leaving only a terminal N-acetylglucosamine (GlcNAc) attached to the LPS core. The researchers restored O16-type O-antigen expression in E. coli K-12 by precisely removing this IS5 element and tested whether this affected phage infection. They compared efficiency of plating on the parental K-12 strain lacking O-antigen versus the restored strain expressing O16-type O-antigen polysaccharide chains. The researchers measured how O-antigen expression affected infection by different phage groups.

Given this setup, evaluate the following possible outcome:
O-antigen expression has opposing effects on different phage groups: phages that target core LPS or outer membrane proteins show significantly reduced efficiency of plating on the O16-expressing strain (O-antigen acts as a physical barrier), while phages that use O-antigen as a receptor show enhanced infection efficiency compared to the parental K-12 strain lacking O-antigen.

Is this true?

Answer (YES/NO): NO